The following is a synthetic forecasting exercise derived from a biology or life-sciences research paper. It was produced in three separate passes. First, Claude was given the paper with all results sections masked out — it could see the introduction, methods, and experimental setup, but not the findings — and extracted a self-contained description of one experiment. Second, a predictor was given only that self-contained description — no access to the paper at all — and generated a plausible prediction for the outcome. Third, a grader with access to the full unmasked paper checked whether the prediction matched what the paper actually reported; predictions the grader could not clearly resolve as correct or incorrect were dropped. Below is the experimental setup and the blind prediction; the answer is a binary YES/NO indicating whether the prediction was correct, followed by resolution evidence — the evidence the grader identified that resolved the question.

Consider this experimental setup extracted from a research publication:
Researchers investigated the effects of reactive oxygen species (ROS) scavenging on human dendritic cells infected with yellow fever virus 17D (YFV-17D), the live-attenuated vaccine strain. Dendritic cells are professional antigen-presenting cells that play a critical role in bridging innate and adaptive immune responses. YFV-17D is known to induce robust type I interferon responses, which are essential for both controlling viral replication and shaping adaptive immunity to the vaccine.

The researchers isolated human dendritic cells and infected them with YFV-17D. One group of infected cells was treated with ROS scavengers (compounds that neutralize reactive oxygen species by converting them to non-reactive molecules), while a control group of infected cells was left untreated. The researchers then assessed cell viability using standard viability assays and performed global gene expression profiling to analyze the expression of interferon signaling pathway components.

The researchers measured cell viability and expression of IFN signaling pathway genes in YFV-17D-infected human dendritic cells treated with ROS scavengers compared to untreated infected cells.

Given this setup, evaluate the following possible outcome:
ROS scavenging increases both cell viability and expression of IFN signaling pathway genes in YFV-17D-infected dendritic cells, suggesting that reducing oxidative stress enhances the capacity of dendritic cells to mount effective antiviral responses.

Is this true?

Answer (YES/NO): NO